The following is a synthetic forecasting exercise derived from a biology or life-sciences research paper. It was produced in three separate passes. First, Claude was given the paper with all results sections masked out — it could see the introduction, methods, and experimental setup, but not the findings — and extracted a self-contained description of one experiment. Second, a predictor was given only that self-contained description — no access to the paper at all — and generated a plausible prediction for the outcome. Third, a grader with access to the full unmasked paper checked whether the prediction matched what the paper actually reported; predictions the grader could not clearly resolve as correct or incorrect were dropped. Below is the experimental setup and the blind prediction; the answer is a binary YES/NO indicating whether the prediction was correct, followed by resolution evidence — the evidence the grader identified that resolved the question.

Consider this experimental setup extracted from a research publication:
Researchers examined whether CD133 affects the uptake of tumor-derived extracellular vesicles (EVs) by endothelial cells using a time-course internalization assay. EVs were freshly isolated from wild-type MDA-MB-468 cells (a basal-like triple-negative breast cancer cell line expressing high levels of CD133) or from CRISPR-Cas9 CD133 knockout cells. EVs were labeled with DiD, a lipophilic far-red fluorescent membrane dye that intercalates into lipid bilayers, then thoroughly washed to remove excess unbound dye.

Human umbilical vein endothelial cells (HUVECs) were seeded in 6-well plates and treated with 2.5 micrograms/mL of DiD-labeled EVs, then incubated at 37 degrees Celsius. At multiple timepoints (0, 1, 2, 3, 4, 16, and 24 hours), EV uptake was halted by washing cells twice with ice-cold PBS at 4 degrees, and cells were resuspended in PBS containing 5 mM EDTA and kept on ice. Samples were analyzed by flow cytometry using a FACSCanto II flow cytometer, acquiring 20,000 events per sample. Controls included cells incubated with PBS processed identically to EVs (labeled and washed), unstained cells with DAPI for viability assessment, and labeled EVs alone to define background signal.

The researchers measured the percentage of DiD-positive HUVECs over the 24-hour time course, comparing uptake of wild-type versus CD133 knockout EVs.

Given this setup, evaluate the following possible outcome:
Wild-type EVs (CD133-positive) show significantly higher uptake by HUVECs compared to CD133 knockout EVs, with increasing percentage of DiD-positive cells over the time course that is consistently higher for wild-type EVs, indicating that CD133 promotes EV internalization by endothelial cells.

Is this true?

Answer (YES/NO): NO